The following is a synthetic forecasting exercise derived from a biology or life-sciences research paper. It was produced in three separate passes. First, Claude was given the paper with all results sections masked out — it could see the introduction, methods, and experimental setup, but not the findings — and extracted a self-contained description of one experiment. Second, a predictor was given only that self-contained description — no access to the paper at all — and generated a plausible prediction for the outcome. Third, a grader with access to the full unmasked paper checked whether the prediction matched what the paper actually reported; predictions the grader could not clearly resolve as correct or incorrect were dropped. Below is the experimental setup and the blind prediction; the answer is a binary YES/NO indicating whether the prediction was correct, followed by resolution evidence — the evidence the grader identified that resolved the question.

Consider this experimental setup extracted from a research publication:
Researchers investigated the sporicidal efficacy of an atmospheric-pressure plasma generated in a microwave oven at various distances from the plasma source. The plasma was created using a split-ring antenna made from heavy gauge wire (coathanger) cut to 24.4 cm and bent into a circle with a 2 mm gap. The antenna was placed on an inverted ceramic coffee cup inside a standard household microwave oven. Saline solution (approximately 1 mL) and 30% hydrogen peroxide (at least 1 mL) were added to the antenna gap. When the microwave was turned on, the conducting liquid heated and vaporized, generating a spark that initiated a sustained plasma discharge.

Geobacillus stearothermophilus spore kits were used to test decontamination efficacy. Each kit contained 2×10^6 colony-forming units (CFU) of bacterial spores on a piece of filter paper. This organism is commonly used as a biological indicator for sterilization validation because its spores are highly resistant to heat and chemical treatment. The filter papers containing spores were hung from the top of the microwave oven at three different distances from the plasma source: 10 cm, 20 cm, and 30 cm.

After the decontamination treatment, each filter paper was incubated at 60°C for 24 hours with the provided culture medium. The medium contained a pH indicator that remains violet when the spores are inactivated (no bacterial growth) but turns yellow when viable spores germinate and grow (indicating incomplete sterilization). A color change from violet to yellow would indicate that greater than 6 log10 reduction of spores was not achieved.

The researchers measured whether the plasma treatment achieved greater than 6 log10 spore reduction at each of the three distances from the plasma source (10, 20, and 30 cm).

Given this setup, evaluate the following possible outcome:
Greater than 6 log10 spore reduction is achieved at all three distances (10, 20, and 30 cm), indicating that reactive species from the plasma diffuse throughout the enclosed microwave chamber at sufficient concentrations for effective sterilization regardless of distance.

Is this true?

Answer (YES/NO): YES